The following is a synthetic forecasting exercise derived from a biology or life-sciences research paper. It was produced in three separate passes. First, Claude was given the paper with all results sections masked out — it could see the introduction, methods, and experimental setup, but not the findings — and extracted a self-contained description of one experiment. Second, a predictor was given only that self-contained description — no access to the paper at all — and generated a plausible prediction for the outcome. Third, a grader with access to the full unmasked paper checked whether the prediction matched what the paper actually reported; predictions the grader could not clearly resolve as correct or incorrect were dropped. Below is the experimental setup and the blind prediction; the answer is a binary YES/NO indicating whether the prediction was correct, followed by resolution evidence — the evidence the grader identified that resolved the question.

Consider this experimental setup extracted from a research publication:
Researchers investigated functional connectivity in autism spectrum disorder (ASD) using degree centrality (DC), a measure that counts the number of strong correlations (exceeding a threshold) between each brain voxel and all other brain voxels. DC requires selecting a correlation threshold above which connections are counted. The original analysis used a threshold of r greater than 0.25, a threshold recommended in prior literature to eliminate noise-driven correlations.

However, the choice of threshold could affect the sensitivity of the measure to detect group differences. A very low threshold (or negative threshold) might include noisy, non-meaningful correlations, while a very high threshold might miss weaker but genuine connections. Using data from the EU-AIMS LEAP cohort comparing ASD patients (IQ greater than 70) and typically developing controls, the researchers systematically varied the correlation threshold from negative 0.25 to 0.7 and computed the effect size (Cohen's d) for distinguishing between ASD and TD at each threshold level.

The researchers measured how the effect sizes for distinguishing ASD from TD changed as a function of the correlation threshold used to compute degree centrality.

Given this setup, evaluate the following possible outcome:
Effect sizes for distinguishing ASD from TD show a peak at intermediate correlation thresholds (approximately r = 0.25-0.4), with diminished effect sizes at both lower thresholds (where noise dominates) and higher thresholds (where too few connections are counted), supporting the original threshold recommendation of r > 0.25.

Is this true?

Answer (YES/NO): NO